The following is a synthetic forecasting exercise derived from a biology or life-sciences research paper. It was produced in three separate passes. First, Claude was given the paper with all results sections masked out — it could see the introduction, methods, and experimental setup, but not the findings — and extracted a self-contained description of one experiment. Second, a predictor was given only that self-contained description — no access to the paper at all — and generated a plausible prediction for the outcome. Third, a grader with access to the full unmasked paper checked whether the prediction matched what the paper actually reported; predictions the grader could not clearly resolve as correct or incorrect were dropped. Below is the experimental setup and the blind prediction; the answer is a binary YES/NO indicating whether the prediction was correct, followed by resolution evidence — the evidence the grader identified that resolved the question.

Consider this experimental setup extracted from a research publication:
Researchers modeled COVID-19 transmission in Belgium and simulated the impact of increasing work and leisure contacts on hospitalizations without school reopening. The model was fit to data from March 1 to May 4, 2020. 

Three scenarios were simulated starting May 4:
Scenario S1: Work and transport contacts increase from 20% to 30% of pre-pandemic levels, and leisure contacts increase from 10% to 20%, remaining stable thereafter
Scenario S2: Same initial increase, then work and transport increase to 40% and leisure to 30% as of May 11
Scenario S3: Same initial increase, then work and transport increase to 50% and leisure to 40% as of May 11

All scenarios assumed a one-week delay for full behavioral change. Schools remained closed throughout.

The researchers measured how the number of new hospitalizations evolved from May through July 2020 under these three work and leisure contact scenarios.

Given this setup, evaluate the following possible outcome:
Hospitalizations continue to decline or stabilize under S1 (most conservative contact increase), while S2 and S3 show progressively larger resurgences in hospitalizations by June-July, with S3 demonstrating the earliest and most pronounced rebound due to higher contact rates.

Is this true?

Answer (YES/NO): NO